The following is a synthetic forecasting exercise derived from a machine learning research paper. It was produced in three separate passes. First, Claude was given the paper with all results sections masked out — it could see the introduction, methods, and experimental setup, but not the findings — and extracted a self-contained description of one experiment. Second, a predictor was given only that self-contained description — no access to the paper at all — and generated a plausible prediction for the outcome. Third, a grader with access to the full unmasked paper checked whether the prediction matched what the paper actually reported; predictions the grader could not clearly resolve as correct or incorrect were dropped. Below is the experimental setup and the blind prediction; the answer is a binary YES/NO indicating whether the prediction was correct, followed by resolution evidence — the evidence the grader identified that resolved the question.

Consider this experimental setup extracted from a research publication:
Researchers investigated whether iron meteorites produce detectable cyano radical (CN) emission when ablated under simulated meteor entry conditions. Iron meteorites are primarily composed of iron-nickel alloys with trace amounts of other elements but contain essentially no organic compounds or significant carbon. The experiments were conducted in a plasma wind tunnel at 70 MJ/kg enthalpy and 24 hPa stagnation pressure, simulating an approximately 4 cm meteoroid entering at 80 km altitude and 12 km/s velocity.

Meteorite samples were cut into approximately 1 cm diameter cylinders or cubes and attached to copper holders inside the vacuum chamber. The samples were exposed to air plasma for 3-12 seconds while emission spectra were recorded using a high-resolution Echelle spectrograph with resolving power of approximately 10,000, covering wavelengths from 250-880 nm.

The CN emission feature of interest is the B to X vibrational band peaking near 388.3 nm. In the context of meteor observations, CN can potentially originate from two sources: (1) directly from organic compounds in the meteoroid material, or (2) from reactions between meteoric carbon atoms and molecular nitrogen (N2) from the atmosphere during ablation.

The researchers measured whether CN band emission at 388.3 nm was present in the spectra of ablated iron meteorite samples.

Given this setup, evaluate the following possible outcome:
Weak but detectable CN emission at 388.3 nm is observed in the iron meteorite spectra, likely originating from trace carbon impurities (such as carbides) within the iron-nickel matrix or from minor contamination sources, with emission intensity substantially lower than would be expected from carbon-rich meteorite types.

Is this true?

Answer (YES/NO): NO